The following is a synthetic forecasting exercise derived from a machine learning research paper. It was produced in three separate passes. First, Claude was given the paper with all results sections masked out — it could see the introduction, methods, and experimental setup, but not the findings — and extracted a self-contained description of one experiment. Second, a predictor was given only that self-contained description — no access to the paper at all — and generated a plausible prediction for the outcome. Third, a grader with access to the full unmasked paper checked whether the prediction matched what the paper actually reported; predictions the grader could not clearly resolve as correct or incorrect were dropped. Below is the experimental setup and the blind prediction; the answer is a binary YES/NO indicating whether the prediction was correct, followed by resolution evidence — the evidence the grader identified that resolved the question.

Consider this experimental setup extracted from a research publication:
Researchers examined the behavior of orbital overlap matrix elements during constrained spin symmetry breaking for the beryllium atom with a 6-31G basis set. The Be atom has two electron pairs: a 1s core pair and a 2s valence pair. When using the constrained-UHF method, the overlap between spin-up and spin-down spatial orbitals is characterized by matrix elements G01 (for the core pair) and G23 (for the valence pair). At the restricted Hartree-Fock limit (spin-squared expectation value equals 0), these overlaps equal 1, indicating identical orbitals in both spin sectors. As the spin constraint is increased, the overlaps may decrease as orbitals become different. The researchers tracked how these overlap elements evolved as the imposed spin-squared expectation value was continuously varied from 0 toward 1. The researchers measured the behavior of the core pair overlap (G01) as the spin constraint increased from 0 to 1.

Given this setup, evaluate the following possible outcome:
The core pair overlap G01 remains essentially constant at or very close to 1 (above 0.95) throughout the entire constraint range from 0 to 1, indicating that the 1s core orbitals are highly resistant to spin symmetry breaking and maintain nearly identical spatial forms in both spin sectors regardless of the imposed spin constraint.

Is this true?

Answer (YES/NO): YES